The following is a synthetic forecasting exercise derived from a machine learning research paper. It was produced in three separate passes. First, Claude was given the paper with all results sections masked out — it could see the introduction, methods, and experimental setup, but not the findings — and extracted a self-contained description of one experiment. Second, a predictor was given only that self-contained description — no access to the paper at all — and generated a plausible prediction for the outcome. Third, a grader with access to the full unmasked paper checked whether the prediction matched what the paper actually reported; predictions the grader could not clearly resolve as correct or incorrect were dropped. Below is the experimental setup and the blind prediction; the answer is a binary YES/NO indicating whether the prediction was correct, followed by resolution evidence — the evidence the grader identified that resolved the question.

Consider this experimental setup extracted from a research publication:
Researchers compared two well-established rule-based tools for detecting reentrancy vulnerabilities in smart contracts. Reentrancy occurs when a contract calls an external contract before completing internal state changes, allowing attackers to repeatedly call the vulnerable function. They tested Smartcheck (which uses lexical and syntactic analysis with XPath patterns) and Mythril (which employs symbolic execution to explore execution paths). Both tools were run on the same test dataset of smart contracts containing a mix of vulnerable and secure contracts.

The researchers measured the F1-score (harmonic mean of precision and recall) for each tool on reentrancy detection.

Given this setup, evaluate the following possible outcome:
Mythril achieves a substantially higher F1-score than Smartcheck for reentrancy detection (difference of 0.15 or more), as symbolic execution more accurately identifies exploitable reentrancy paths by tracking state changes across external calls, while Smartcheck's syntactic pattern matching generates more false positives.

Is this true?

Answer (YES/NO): NO